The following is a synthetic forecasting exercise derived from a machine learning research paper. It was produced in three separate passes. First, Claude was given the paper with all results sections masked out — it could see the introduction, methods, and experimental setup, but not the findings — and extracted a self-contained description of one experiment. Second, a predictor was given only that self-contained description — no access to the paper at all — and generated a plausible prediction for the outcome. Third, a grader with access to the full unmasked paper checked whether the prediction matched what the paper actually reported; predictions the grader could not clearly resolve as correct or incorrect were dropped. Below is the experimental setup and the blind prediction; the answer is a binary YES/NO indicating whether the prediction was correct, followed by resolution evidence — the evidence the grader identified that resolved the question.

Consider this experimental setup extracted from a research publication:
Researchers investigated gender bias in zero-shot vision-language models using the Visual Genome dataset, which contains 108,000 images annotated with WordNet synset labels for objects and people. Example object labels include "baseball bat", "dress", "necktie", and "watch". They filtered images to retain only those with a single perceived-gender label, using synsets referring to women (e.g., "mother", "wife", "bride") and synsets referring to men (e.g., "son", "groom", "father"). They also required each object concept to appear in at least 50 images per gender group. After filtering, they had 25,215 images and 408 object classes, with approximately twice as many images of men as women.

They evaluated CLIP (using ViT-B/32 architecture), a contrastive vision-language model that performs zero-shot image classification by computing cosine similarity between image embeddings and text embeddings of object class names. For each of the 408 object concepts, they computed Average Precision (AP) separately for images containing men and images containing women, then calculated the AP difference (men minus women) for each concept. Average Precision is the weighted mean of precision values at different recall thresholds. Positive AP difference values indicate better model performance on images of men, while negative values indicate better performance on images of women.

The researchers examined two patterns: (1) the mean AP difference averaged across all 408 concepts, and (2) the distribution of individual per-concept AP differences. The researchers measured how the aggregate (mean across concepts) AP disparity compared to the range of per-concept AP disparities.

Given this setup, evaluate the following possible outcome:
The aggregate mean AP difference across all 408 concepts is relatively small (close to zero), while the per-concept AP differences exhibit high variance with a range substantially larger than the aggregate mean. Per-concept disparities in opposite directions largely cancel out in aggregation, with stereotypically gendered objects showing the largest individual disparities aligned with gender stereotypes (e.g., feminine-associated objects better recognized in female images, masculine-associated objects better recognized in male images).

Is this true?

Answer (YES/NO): YES